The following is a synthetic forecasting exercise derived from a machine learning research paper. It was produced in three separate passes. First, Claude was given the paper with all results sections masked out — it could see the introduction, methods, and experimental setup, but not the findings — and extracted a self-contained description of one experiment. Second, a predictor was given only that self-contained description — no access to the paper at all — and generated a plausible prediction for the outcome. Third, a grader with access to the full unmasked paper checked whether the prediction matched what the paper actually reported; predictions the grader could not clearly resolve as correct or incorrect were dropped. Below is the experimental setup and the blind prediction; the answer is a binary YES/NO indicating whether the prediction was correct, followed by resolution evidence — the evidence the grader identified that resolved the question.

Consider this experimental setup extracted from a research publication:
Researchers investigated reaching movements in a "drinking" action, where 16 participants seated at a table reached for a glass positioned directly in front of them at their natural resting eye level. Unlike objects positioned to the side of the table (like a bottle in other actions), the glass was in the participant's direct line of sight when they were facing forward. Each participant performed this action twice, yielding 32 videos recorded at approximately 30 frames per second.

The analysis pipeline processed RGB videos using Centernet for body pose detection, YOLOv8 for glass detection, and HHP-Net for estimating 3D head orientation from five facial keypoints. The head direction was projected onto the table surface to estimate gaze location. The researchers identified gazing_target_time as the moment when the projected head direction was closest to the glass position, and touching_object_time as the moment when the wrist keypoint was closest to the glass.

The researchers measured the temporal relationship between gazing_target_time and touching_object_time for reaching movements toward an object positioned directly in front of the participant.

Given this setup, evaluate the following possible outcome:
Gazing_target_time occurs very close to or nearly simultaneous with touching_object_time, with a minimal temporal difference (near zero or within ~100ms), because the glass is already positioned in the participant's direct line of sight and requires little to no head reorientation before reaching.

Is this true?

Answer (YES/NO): NO